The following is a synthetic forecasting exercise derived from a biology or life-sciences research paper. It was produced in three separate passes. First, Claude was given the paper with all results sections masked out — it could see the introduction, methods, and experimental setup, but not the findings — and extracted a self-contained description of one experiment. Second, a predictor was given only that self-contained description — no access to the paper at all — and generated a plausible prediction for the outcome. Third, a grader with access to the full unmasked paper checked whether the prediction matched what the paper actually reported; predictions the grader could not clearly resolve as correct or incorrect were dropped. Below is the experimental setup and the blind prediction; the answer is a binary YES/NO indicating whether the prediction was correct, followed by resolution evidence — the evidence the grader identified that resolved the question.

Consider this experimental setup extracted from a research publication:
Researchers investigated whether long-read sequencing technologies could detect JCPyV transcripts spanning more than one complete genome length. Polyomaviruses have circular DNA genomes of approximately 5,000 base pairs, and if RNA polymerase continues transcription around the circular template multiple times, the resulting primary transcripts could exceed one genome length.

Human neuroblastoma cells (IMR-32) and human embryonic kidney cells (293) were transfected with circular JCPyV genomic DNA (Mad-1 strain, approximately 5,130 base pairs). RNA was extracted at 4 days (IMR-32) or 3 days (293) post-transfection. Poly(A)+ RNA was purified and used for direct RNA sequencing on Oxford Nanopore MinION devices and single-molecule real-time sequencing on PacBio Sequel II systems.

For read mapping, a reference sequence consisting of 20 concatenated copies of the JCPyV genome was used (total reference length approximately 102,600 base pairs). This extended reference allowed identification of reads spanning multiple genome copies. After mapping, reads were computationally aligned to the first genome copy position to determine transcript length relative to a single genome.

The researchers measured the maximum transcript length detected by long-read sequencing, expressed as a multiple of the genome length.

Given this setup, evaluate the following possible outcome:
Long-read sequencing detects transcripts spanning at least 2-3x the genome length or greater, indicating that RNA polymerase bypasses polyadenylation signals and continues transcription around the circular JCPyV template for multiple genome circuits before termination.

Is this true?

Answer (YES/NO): YES